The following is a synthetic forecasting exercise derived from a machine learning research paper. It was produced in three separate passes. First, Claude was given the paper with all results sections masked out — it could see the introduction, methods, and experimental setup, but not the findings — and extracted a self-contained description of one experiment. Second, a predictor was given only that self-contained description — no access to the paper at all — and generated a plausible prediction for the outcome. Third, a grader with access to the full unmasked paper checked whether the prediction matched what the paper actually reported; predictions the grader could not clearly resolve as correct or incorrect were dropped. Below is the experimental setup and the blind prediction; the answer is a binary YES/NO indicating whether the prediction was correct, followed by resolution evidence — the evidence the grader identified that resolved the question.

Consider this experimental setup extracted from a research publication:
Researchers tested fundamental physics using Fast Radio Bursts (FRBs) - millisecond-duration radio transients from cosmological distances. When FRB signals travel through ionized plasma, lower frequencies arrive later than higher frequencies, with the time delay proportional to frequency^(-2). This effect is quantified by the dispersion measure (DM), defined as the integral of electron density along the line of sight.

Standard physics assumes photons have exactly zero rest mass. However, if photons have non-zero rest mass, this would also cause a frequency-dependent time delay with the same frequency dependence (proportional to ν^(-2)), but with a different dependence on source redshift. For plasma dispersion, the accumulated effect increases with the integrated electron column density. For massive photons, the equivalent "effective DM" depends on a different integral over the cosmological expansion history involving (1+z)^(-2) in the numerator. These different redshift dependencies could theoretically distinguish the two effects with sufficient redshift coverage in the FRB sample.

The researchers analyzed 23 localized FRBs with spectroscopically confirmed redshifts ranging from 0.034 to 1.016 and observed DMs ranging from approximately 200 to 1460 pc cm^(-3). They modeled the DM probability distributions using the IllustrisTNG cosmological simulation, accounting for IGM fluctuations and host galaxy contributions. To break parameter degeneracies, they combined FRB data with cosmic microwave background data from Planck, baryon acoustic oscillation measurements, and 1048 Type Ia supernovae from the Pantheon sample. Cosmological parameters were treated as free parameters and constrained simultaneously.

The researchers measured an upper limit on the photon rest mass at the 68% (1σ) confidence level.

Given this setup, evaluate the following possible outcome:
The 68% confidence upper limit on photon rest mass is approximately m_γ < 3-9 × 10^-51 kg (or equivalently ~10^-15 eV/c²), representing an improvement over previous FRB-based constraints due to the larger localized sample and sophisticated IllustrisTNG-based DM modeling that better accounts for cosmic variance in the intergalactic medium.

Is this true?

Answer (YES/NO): NO